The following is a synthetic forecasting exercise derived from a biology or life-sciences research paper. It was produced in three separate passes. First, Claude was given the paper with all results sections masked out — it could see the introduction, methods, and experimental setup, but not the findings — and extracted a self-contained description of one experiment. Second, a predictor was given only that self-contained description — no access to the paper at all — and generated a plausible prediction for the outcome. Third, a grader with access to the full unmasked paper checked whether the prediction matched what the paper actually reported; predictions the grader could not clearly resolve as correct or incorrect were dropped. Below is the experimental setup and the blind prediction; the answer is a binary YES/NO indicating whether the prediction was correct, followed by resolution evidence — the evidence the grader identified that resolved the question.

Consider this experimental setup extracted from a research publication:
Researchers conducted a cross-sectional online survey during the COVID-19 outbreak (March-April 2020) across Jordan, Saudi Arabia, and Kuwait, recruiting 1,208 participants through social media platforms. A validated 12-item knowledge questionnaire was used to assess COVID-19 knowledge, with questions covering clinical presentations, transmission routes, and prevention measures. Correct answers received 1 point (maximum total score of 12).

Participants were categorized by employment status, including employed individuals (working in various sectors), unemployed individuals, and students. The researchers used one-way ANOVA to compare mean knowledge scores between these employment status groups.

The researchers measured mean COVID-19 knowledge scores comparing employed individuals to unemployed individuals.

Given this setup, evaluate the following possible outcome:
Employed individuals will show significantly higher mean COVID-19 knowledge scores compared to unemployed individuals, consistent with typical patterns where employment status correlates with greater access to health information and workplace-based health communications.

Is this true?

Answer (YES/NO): NO